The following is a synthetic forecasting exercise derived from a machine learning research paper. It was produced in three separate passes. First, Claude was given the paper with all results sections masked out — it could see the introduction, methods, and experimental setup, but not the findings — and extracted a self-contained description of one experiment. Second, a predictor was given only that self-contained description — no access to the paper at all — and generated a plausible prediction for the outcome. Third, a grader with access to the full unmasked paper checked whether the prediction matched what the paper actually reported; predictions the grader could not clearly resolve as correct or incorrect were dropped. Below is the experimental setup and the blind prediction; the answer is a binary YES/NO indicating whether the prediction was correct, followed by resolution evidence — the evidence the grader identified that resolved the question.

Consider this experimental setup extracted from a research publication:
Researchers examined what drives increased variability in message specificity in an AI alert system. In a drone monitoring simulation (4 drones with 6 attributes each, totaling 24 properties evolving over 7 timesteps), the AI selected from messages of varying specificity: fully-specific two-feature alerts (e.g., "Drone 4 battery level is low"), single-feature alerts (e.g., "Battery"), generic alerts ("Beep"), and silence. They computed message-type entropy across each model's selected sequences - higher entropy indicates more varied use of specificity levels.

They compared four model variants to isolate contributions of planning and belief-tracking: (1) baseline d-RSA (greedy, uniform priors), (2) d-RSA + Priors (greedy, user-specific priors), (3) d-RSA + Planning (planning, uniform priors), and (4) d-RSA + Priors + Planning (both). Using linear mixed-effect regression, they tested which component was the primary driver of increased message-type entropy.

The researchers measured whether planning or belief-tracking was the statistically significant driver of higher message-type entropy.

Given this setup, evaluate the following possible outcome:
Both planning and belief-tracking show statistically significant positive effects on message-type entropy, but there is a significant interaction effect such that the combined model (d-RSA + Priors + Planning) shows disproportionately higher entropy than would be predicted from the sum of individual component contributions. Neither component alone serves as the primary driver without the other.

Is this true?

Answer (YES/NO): NO